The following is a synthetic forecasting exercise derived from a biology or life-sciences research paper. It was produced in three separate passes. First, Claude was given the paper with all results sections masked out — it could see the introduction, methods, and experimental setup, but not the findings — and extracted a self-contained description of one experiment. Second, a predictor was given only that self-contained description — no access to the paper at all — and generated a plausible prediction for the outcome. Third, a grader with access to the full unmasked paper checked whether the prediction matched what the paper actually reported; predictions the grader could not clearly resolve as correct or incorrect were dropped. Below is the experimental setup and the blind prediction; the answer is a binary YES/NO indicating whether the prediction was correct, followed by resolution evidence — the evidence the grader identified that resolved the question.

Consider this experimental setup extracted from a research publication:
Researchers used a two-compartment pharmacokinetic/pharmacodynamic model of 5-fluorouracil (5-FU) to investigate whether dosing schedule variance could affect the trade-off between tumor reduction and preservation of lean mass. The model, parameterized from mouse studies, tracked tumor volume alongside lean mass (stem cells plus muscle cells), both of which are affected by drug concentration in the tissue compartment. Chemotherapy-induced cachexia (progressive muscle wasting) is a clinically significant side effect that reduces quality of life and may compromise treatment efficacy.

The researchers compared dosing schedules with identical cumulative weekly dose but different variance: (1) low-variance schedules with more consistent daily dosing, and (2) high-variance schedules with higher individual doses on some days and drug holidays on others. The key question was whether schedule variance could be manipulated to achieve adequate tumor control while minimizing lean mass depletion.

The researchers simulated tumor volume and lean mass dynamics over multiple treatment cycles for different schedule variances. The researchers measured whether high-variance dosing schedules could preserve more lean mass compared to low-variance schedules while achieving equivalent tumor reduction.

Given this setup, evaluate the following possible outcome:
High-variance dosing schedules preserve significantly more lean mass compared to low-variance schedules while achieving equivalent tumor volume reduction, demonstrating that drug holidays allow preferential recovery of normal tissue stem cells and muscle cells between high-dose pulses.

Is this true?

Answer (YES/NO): NO